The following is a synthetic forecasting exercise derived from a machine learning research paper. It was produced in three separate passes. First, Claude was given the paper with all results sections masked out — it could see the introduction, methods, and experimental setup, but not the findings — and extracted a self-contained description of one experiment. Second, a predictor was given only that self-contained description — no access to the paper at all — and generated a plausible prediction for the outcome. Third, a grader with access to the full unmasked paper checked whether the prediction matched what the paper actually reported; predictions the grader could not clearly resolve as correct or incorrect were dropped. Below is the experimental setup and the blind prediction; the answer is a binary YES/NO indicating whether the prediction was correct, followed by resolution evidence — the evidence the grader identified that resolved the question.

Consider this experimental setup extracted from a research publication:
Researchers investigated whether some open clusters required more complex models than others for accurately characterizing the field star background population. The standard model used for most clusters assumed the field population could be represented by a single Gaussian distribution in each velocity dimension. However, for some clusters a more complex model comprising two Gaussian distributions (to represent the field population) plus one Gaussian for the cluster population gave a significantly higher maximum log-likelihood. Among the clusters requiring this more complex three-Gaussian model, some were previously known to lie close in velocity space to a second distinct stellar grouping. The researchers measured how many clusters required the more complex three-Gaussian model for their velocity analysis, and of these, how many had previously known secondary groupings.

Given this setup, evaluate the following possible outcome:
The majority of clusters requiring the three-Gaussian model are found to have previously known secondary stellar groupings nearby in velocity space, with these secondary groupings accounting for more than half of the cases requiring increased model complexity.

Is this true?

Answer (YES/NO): NO